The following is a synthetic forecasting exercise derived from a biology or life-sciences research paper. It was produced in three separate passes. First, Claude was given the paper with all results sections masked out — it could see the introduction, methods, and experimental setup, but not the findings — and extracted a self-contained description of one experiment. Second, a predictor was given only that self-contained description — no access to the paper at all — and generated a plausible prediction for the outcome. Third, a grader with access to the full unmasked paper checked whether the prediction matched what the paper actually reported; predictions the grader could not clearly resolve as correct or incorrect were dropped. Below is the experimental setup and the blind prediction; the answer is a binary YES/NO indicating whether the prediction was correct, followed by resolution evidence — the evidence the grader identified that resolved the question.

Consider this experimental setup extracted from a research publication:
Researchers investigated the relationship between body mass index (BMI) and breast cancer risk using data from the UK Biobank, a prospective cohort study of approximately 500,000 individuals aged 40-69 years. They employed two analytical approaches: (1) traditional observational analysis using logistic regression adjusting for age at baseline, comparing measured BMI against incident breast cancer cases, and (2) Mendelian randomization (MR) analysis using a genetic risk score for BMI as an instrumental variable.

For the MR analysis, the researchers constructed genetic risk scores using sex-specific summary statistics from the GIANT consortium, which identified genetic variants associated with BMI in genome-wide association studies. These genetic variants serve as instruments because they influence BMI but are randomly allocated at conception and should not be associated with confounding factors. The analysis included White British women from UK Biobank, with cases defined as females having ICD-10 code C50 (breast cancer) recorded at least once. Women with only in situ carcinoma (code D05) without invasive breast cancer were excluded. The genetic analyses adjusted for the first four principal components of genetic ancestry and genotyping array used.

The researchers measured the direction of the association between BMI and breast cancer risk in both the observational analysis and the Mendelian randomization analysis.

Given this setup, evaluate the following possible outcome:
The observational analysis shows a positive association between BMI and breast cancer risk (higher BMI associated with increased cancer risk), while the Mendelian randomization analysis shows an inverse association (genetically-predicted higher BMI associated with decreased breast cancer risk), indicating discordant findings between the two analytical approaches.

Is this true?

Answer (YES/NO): YES